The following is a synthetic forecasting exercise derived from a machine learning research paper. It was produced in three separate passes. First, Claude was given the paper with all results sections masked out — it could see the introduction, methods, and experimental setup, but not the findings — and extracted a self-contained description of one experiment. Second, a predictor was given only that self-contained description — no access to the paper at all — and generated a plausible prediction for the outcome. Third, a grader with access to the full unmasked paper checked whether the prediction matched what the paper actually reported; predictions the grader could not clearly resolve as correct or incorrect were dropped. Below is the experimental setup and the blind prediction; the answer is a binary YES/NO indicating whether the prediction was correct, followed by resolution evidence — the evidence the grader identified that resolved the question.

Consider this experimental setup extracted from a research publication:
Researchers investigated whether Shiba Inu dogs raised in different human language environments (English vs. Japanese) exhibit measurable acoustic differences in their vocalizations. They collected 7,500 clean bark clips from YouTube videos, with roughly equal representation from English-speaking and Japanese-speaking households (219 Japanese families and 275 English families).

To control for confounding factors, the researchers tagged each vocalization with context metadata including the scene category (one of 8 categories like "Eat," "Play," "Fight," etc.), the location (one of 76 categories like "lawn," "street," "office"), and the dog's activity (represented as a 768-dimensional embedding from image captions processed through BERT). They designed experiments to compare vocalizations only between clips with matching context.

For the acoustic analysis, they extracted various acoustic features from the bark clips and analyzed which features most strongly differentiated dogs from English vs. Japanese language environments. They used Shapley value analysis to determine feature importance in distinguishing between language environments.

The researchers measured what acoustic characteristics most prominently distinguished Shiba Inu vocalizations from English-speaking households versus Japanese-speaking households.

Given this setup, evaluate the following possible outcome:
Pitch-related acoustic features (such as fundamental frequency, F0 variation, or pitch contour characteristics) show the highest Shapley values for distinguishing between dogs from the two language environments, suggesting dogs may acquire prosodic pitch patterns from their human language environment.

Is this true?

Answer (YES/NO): NO